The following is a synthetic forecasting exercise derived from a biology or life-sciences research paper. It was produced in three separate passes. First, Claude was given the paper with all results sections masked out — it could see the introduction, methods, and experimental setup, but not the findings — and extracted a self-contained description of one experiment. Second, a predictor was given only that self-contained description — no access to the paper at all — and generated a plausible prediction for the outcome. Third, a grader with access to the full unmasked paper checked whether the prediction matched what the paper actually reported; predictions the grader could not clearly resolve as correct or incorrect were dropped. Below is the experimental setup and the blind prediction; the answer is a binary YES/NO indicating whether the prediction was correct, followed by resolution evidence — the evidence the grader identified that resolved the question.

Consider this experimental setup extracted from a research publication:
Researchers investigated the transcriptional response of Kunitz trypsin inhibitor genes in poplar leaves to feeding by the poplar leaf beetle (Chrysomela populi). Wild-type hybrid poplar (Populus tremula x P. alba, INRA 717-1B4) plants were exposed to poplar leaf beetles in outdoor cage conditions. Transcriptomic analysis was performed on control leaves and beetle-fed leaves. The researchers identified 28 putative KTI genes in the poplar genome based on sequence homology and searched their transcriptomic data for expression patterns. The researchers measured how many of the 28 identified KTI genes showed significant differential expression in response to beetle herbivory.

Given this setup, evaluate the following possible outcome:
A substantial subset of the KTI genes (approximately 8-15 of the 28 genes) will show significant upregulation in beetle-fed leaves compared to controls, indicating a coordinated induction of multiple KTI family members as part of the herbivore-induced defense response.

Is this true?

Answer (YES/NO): NO